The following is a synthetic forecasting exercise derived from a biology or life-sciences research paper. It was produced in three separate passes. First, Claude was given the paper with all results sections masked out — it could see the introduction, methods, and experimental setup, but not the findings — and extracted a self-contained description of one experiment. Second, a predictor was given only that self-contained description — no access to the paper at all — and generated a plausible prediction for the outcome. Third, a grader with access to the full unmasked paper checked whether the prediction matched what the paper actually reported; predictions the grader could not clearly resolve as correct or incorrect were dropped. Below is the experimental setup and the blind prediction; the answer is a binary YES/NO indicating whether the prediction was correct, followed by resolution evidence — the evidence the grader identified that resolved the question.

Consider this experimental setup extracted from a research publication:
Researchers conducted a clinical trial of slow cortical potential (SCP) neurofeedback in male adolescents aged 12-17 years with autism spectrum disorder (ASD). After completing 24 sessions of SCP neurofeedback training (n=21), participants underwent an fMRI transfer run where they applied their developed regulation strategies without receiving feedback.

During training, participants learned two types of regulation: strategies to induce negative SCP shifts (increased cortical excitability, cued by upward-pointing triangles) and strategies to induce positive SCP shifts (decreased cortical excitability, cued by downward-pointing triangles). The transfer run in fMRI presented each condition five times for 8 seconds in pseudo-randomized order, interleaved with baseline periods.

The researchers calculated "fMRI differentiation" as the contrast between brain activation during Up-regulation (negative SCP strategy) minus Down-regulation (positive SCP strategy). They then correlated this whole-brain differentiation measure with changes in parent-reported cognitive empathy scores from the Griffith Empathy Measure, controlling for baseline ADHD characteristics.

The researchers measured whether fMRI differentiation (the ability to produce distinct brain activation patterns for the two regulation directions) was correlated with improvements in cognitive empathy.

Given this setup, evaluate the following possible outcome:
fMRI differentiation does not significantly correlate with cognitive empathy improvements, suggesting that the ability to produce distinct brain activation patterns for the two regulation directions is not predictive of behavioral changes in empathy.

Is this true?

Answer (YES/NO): NO